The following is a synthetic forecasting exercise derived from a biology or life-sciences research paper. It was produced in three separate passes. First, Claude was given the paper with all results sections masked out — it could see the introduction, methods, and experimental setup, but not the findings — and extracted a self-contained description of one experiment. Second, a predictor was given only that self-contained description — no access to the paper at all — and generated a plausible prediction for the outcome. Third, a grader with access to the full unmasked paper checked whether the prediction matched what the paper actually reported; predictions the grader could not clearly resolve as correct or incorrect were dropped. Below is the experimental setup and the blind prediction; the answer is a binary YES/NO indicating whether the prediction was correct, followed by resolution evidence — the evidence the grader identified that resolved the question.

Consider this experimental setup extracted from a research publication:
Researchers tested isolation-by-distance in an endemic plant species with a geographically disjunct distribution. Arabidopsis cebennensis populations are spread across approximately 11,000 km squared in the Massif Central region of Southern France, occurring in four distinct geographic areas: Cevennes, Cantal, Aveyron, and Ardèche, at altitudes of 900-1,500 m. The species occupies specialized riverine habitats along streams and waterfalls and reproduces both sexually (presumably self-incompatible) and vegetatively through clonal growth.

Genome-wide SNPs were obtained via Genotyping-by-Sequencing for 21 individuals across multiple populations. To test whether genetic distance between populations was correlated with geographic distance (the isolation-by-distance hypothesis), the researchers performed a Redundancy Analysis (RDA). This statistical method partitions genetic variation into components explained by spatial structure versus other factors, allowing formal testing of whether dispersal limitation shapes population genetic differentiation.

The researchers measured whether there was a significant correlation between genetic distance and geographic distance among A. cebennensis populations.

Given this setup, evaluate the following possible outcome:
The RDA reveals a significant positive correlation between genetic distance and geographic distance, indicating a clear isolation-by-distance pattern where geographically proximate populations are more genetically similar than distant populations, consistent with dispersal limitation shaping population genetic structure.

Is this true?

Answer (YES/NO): NO